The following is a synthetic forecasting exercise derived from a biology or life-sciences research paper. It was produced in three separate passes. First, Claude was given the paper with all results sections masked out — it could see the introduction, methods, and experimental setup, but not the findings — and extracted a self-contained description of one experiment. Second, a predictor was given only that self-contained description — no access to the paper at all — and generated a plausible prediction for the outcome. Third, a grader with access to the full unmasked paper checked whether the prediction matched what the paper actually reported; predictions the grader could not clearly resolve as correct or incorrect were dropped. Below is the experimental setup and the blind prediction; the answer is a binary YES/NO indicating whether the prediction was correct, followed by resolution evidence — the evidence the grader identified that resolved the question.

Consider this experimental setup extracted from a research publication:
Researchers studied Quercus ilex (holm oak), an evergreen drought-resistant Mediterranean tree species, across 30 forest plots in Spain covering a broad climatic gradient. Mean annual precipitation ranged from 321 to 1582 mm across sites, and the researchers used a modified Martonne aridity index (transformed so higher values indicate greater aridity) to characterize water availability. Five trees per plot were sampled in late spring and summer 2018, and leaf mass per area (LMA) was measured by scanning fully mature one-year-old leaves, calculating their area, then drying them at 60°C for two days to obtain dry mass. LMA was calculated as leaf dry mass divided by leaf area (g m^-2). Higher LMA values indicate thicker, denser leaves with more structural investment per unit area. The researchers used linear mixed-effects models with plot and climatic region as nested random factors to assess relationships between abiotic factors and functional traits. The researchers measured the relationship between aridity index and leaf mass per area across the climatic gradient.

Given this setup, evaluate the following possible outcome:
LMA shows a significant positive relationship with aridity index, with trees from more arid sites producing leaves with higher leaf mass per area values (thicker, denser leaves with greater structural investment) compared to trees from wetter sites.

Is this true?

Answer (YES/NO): YES